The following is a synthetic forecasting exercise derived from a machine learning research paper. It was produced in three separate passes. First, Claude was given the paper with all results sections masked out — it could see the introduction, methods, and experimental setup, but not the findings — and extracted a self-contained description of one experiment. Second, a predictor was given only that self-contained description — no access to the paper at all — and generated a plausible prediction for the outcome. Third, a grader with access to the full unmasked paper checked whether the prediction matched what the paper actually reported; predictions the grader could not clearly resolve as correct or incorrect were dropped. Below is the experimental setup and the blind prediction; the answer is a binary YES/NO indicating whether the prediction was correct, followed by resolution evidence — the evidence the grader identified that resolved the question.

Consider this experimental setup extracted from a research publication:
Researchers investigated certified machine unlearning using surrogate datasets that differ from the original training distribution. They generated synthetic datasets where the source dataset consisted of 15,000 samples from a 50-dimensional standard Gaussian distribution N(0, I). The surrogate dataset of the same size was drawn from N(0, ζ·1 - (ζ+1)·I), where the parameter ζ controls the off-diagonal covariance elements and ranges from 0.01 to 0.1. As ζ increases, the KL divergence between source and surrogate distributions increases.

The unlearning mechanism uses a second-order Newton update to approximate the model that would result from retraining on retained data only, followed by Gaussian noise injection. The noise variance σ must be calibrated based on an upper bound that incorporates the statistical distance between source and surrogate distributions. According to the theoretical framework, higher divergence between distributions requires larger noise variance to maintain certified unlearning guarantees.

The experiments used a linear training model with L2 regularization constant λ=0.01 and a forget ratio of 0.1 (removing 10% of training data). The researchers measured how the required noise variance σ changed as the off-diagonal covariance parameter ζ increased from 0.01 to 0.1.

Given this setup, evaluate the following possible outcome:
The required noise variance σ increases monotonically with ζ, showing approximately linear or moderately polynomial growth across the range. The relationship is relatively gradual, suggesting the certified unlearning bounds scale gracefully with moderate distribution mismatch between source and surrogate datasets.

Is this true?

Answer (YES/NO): NO